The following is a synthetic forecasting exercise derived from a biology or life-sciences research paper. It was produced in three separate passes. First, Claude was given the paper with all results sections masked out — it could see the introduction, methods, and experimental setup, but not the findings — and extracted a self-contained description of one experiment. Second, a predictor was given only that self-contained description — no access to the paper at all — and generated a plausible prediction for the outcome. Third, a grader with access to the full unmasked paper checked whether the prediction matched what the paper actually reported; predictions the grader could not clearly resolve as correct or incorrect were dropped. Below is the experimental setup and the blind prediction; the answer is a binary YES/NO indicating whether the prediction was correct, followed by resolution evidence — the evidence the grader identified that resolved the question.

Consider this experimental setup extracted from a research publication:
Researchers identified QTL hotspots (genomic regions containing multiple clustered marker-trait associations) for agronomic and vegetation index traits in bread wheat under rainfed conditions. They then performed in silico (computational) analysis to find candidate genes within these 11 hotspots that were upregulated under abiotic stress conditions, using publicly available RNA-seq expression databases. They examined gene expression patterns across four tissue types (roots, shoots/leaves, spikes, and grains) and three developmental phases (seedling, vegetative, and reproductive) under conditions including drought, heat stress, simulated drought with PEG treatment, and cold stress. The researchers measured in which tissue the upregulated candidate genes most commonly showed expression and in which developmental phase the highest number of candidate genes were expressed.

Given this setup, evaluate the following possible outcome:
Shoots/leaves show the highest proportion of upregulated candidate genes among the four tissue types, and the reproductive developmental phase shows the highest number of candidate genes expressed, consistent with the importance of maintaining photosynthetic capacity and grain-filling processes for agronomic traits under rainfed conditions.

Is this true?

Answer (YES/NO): NO